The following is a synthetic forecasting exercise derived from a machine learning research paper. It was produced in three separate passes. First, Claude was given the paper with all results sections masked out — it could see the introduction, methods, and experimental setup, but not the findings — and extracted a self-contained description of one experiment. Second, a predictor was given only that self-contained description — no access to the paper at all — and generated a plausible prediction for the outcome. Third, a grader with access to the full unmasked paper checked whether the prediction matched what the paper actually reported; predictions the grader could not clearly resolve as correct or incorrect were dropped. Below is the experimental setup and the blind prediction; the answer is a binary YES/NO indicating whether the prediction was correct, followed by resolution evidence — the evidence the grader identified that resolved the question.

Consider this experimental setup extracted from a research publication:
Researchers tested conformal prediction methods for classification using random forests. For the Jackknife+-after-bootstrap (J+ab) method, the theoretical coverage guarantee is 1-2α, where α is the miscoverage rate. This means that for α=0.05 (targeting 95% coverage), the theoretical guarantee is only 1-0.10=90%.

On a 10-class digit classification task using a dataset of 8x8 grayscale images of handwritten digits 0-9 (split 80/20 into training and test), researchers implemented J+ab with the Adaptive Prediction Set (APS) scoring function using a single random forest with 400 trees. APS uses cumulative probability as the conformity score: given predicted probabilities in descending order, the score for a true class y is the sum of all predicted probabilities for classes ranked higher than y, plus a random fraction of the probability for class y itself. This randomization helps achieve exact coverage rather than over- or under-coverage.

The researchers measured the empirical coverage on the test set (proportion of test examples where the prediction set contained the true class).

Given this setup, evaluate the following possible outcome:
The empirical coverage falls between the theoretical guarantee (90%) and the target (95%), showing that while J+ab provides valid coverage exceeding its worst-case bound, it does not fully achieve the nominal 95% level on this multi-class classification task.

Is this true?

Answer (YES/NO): NO